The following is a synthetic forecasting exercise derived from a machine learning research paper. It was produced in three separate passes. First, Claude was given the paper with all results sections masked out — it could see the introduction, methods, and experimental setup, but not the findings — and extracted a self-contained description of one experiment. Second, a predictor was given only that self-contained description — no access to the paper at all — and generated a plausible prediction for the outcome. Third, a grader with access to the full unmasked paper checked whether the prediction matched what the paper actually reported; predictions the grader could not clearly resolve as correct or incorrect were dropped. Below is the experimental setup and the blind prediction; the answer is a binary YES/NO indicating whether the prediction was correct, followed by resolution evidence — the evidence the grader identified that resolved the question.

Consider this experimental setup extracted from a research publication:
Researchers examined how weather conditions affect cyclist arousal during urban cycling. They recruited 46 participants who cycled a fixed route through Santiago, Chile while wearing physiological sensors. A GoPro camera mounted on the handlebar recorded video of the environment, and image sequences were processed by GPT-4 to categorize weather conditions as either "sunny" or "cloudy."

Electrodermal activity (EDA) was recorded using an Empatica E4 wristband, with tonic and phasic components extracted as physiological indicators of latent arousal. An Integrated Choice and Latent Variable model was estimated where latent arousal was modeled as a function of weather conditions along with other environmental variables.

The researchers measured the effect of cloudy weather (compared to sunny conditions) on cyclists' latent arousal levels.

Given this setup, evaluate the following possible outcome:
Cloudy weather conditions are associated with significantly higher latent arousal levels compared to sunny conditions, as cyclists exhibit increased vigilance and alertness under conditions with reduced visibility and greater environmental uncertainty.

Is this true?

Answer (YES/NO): NO